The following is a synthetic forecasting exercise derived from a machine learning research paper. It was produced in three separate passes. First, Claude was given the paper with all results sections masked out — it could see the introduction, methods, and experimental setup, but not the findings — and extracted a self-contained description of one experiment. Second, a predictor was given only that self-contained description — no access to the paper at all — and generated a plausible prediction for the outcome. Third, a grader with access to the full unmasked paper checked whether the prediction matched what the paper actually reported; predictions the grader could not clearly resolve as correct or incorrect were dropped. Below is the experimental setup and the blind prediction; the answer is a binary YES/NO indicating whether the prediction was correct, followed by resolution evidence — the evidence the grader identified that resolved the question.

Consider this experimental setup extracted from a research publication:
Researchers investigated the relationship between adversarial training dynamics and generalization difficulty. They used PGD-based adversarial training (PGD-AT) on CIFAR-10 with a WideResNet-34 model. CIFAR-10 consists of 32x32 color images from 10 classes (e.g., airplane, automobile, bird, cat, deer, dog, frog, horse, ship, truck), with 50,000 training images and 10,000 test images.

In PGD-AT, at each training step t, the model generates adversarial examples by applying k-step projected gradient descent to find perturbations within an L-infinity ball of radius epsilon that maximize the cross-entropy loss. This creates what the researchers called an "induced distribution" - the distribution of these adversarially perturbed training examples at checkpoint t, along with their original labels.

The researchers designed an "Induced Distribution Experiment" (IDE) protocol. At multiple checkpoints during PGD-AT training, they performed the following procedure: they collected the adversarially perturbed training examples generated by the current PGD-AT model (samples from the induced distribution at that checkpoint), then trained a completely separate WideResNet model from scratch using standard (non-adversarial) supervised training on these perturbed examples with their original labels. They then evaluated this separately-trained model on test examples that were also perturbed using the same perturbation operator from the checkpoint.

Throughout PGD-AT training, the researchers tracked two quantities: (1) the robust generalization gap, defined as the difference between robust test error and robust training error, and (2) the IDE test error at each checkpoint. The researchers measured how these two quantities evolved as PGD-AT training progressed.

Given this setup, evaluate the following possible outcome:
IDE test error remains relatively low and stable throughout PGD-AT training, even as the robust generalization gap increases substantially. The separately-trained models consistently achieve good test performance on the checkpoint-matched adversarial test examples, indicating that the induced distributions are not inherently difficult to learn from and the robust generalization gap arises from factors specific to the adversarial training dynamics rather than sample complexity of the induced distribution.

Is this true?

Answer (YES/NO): NO